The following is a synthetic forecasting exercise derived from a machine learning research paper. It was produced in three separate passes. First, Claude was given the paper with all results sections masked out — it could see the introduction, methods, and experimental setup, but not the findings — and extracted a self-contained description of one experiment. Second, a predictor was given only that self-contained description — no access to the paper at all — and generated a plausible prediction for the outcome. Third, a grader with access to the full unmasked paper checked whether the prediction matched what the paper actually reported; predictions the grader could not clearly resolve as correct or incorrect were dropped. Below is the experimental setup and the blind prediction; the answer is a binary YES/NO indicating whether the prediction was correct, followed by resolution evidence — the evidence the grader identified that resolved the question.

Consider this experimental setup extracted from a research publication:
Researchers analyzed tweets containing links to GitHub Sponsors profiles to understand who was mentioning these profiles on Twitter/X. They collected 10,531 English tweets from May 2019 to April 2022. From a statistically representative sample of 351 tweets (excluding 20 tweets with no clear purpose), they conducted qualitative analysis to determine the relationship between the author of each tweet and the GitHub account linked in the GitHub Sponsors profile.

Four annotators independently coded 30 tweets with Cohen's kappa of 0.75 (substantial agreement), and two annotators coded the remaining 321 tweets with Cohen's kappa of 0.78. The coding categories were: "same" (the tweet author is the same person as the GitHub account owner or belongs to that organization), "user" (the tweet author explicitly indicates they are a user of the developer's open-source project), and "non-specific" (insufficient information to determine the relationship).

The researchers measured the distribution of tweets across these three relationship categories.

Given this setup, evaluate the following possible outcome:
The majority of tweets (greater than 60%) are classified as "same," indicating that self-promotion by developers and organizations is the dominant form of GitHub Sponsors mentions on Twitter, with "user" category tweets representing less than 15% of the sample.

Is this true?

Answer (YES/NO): NO